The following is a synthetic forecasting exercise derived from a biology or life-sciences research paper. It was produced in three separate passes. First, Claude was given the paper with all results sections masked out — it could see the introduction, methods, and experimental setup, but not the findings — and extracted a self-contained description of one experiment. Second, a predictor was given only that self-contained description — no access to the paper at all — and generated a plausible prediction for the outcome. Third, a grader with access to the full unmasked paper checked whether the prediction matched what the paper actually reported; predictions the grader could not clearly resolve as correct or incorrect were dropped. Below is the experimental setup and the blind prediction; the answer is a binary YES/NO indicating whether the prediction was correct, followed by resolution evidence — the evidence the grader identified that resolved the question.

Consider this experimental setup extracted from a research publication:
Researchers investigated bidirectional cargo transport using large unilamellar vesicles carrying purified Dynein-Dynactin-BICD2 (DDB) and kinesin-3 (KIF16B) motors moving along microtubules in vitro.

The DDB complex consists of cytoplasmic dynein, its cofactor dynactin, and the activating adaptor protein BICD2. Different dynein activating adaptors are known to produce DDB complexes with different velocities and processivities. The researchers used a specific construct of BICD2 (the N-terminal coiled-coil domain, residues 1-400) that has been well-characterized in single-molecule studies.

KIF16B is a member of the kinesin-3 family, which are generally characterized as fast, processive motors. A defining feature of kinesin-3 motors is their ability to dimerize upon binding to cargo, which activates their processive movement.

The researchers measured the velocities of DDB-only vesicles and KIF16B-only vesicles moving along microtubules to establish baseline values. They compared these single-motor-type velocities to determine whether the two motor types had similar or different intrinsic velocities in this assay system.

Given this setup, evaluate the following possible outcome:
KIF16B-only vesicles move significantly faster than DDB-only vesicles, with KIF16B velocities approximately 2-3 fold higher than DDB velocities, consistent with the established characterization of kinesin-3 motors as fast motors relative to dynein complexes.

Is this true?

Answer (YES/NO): NO